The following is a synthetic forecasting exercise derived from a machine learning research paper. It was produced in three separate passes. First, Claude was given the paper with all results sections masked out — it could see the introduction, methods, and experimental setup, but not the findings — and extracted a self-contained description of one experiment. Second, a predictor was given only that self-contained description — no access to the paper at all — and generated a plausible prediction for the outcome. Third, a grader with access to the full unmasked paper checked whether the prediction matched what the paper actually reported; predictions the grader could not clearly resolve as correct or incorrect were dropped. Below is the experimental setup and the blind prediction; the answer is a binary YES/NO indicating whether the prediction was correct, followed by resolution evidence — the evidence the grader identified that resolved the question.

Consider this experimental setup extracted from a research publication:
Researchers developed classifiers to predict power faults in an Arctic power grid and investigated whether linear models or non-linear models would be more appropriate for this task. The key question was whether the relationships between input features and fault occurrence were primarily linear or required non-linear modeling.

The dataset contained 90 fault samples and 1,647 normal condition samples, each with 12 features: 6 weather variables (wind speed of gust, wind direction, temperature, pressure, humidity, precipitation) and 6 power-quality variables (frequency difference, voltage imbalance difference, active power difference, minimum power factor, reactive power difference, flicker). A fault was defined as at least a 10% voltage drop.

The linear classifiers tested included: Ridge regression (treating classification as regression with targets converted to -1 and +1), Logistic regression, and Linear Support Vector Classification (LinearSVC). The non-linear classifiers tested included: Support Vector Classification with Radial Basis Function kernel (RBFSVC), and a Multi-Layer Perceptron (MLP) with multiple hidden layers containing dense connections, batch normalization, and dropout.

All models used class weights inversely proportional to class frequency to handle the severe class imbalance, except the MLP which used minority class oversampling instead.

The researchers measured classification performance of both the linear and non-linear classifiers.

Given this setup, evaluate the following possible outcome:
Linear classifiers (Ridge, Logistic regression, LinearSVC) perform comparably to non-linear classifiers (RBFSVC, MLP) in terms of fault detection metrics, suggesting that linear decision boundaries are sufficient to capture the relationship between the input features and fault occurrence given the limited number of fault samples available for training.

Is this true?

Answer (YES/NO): YES